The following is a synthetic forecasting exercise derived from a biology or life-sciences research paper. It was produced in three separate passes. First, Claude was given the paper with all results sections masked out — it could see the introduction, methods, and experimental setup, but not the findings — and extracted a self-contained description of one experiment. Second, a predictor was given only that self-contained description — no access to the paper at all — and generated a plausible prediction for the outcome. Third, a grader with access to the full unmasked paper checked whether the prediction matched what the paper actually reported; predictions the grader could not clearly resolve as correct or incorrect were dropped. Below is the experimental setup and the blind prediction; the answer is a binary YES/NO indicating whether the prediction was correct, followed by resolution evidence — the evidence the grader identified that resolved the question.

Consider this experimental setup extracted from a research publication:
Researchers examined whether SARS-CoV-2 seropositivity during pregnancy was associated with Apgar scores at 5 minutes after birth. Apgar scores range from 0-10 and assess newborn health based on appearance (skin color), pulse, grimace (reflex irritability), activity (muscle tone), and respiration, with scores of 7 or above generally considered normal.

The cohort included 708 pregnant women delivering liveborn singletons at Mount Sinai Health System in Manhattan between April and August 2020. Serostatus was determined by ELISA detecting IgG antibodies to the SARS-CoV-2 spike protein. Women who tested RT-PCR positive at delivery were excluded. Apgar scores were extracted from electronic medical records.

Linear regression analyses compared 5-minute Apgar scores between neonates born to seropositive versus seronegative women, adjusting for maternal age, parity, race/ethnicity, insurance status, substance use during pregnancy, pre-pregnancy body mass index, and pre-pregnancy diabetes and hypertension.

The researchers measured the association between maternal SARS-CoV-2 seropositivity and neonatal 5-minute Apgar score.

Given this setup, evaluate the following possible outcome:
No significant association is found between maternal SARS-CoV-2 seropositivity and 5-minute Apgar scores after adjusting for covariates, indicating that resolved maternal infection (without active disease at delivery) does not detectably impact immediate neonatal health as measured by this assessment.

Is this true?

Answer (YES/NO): NO